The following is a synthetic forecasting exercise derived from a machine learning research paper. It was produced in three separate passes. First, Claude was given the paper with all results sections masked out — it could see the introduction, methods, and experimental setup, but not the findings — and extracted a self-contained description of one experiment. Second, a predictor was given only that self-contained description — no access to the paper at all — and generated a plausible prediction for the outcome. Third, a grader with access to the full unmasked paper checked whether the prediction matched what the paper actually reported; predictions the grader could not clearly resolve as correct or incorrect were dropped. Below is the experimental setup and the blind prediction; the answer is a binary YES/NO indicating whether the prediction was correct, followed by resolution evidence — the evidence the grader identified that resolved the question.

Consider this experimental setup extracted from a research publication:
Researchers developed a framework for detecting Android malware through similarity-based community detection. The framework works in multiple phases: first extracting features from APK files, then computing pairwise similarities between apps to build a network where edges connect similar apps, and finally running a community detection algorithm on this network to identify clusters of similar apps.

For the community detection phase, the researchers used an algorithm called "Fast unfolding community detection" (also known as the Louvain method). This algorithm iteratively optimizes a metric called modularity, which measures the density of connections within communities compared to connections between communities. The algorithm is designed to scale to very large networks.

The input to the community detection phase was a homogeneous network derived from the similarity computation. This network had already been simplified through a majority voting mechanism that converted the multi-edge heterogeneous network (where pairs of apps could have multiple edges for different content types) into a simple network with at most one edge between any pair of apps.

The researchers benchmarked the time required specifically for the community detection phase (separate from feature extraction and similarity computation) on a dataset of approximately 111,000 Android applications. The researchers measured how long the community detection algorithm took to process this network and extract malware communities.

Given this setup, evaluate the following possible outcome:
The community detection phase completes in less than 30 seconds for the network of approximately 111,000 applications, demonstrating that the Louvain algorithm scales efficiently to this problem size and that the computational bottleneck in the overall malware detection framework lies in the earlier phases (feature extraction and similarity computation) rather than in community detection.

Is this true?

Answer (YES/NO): NO